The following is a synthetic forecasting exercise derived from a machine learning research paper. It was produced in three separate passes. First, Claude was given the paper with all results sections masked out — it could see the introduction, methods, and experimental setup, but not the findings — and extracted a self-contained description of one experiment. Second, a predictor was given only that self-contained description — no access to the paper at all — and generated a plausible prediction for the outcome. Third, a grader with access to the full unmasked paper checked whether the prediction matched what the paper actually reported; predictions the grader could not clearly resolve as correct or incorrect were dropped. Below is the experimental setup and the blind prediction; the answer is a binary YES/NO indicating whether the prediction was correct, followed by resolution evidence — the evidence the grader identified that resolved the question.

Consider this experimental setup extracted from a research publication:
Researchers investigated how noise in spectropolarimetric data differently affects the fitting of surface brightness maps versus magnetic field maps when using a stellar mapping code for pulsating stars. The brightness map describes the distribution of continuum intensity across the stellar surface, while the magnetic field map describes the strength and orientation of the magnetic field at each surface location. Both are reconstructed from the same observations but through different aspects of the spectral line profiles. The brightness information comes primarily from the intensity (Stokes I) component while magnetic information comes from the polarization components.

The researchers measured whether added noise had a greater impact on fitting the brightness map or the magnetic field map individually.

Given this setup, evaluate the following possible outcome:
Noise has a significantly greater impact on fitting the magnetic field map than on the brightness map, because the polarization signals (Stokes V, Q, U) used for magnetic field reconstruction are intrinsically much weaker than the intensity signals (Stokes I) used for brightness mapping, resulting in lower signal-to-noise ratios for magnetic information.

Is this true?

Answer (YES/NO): NO